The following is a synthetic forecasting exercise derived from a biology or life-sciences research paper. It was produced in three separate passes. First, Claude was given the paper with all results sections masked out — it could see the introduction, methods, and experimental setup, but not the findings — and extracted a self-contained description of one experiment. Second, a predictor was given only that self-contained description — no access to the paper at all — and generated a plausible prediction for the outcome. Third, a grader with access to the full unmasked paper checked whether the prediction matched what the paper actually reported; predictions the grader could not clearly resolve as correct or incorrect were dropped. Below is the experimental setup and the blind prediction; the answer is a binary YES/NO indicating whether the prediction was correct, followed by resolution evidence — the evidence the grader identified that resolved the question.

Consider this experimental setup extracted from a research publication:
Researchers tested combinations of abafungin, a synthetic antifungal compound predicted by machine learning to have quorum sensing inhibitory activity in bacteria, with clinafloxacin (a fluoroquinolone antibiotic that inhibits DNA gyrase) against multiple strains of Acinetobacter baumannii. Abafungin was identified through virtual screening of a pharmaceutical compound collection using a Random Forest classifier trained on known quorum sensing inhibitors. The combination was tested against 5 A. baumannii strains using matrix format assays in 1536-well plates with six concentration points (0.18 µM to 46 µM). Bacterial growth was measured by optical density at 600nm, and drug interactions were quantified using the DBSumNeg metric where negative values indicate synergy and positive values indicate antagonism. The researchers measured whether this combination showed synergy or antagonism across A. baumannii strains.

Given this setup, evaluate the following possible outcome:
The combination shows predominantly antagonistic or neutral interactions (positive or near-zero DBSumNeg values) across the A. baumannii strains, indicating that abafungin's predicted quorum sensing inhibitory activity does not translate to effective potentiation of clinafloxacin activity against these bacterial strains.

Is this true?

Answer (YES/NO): YES